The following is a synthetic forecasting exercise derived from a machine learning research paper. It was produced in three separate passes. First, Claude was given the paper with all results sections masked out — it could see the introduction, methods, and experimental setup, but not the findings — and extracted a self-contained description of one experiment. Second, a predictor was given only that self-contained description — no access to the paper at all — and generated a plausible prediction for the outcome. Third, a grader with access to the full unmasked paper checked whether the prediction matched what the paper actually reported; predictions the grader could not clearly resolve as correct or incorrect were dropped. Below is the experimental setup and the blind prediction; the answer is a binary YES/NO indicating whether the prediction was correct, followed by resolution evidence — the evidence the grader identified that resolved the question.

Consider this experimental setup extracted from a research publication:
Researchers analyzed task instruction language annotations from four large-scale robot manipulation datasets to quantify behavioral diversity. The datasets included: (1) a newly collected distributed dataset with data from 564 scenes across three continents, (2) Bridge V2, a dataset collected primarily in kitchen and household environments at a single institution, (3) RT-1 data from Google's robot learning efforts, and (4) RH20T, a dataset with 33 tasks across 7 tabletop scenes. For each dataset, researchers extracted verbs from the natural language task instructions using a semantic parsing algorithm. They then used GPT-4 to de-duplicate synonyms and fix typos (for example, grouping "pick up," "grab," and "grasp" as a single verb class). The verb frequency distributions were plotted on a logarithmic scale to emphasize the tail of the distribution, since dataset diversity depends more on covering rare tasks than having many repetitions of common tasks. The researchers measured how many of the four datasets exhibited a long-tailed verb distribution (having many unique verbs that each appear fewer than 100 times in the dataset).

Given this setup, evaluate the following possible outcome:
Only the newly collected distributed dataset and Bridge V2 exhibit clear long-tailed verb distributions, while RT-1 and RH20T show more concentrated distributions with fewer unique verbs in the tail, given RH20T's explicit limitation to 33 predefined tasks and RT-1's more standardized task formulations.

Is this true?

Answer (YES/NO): YES